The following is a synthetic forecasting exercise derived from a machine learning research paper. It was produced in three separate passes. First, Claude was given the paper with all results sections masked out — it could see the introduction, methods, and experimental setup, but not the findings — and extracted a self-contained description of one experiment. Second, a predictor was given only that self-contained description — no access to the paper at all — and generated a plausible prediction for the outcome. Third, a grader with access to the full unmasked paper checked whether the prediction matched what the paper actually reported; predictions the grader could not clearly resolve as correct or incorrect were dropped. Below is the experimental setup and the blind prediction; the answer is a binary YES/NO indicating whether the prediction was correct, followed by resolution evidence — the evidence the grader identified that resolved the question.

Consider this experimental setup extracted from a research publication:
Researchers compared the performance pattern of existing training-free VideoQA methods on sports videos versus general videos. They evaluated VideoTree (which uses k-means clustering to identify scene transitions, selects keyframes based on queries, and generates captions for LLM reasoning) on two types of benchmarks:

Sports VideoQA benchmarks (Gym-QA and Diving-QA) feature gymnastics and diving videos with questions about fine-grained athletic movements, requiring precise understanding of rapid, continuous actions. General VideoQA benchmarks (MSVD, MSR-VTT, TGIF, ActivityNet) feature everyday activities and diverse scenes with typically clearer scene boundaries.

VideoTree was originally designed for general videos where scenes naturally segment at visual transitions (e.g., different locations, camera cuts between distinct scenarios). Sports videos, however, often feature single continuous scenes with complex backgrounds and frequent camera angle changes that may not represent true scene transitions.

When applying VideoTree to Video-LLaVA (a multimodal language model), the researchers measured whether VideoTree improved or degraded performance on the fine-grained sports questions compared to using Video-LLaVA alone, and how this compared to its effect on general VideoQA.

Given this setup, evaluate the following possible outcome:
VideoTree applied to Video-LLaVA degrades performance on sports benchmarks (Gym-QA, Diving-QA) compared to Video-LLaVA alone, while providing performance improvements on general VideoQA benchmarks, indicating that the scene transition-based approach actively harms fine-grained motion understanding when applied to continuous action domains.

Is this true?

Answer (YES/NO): NO